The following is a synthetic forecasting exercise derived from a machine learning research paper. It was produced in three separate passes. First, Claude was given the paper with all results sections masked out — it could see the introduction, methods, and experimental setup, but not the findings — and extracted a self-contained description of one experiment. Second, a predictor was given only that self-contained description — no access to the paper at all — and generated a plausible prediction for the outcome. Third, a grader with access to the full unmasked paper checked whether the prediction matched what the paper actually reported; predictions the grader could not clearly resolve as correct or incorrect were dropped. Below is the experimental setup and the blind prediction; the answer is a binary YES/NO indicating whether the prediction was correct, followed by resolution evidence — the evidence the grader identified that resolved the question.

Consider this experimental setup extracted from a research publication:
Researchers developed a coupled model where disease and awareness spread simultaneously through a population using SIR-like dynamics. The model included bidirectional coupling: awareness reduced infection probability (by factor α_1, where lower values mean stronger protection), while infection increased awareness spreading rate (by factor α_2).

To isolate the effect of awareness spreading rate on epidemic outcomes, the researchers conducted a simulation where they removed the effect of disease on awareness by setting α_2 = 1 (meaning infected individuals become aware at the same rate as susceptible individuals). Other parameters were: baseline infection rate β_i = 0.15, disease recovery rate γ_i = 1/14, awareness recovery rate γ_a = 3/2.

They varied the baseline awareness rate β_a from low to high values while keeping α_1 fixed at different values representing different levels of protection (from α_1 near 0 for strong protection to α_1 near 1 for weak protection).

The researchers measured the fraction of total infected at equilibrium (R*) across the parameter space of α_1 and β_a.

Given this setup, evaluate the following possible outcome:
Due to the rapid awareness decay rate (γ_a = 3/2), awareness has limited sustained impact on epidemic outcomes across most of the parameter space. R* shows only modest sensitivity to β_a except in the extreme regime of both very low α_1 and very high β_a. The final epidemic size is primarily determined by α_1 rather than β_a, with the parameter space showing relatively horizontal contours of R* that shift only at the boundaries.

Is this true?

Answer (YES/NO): NO